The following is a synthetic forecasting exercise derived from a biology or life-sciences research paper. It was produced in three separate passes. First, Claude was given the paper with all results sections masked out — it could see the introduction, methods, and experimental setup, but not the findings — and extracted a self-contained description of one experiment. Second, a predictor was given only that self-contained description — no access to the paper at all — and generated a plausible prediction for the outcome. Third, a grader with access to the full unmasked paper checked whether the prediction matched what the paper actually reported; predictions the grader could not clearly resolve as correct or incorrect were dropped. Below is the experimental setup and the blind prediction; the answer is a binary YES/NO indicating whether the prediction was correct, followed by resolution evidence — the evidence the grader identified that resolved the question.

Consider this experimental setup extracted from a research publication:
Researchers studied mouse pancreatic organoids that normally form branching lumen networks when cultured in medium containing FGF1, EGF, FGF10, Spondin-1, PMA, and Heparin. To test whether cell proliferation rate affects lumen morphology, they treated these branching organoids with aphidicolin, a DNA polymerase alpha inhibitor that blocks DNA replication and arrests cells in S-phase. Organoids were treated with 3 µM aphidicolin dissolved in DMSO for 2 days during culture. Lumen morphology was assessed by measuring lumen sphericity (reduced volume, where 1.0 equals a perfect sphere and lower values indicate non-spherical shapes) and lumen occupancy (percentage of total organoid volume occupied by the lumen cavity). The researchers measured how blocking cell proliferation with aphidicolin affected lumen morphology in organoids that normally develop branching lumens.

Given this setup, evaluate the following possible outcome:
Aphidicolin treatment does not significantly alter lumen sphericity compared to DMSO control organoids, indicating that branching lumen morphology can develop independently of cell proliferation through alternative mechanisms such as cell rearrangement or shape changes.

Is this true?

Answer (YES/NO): NO